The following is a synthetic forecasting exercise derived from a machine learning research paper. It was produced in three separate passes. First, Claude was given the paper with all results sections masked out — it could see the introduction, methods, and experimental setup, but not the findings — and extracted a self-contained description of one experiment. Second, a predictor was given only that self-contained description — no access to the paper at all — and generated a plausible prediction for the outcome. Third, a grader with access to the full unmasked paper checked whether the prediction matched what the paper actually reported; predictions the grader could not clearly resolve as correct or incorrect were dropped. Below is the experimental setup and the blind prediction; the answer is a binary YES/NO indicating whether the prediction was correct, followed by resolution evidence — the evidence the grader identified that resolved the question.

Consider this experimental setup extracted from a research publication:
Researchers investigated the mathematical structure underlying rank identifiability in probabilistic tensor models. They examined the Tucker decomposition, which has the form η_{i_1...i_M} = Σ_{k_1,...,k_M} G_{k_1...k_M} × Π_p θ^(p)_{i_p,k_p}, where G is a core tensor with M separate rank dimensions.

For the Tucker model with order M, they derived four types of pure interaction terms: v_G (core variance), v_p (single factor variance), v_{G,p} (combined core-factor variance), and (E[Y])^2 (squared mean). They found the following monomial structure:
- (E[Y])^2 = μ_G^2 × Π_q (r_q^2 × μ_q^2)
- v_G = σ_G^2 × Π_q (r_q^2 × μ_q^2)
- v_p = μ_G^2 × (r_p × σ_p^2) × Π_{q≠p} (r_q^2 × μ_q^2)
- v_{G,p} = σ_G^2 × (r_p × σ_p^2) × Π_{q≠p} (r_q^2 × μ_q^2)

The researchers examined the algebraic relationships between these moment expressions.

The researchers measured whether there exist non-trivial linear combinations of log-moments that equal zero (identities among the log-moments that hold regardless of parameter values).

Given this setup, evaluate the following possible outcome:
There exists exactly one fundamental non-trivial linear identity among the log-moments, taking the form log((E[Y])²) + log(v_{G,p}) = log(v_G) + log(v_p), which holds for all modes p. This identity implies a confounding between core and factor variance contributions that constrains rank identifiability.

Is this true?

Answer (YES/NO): NO